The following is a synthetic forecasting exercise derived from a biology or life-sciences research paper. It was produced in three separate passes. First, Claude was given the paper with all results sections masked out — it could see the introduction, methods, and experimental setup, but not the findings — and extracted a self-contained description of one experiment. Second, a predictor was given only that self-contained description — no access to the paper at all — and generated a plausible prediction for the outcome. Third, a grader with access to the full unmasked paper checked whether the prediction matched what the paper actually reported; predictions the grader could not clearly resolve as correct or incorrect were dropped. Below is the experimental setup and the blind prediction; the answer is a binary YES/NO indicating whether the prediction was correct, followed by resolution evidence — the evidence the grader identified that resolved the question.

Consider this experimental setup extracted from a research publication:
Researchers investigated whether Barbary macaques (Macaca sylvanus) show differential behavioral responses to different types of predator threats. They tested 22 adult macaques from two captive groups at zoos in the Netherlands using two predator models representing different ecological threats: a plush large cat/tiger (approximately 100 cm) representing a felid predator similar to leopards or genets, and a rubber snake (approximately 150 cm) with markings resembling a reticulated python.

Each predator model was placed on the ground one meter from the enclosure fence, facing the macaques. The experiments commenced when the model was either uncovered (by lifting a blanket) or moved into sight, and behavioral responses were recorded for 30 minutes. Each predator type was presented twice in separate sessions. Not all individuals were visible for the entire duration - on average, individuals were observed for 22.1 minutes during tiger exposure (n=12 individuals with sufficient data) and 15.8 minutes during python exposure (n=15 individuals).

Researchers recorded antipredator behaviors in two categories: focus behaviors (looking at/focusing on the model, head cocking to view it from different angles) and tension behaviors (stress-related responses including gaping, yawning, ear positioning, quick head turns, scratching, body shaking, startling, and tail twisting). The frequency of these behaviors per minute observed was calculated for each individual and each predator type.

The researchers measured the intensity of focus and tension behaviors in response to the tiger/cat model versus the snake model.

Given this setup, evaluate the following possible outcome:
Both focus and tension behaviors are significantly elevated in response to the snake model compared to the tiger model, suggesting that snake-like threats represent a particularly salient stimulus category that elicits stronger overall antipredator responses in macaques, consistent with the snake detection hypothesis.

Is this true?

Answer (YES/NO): NO